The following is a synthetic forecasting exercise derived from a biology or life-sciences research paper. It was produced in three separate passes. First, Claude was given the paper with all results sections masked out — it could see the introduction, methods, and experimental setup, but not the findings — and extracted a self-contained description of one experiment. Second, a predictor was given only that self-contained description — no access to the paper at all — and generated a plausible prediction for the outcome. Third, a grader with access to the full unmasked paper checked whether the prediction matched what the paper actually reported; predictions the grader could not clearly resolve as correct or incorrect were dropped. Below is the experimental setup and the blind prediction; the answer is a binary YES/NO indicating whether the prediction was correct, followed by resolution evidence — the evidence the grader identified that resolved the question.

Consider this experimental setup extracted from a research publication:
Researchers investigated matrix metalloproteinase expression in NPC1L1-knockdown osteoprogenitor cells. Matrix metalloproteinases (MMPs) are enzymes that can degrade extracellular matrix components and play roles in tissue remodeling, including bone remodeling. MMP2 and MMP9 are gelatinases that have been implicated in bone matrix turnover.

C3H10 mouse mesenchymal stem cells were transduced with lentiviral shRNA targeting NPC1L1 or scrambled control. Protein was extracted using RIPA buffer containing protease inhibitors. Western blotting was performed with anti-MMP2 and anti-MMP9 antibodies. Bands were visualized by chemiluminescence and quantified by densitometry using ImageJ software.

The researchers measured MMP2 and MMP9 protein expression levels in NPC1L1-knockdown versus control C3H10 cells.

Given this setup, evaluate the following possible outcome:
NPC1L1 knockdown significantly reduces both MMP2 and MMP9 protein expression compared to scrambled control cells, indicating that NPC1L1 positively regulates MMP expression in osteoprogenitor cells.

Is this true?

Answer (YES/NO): NO